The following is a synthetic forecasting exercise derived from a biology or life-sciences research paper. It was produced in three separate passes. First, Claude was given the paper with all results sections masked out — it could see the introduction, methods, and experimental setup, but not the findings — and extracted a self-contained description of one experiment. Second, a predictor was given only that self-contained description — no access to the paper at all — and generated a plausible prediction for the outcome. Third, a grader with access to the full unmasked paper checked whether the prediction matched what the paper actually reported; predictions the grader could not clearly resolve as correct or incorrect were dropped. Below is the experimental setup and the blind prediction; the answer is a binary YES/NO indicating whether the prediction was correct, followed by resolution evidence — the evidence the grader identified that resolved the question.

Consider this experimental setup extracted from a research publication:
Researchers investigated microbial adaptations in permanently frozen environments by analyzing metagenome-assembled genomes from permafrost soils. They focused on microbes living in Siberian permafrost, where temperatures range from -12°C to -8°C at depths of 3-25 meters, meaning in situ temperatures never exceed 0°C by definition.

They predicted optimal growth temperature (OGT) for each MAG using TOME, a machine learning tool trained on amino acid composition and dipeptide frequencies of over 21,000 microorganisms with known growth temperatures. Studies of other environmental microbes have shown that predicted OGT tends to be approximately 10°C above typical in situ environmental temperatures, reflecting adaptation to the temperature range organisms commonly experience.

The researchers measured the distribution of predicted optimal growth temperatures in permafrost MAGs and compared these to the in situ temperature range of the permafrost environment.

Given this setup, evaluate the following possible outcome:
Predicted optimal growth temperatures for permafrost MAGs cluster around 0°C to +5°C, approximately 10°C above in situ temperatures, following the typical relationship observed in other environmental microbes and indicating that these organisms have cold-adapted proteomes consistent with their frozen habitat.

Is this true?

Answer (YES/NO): NO